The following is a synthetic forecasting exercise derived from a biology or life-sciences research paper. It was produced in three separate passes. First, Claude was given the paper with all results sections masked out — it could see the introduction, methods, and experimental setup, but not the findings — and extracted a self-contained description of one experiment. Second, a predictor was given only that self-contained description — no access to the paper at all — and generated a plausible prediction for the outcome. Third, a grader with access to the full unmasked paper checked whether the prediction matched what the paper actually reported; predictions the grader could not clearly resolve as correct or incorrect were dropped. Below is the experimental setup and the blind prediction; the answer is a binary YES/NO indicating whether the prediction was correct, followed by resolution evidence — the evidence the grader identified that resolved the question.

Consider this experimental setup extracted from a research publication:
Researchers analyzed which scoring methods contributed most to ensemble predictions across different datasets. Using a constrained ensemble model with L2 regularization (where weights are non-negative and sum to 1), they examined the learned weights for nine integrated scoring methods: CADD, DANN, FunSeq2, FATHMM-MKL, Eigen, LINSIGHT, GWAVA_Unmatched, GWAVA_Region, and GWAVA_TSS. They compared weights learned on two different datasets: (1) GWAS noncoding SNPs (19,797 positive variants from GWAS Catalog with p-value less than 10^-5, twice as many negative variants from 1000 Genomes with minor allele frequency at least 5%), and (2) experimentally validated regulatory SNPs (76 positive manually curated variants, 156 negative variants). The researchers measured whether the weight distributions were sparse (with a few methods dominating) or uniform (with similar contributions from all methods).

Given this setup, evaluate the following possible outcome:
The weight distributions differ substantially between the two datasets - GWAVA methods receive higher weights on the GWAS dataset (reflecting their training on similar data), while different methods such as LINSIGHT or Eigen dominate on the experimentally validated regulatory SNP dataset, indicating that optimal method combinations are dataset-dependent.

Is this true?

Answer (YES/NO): NO